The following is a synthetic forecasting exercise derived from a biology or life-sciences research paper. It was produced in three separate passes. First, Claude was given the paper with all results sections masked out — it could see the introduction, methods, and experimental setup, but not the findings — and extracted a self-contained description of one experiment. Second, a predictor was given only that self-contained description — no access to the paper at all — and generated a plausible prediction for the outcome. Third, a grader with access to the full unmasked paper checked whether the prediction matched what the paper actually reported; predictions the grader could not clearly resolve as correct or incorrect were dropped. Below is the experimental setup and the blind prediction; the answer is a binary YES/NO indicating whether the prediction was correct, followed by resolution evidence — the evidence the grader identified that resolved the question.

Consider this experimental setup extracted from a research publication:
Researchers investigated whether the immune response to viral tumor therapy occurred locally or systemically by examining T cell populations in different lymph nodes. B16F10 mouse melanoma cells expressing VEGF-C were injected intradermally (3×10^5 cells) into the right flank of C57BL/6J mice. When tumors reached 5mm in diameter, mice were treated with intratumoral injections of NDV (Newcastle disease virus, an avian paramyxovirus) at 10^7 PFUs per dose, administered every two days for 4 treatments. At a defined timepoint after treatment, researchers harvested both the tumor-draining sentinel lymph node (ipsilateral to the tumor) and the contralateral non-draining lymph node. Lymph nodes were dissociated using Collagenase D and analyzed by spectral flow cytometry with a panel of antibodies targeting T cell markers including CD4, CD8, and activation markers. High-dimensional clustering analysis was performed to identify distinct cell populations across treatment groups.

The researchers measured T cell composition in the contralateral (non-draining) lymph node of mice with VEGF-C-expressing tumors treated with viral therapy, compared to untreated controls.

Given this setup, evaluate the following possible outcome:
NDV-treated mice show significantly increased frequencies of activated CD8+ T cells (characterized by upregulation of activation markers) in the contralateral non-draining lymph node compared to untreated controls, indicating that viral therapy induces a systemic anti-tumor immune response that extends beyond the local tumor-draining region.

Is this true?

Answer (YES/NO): YES